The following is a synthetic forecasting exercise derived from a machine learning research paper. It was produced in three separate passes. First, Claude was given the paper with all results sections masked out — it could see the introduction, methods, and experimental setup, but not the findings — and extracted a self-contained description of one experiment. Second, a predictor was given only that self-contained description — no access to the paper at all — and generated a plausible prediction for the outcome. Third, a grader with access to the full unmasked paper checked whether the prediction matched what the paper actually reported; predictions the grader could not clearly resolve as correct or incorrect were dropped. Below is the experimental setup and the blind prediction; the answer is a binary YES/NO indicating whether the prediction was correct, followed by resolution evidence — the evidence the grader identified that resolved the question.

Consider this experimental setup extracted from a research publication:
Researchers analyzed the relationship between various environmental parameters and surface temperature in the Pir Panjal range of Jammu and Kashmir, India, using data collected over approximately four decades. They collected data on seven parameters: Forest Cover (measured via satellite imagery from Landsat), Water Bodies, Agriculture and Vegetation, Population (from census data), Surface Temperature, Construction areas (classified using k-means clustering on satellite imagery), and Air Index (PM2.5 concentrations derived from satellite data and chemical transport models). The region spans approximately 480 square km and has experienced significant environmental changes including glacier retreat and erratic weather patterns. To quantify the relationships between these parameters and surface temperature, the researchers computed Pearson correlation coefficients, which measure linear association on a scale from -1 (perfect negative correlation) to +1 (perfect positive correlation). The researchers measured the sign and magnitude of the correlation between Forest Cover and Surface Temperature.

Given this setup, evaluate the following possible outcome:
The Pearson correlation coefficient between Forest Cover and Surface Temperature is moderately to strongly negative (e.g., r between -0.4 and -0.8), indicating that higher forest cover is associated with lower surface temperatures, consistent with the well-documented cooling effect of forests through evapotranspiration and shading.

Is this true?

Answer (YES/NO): YES